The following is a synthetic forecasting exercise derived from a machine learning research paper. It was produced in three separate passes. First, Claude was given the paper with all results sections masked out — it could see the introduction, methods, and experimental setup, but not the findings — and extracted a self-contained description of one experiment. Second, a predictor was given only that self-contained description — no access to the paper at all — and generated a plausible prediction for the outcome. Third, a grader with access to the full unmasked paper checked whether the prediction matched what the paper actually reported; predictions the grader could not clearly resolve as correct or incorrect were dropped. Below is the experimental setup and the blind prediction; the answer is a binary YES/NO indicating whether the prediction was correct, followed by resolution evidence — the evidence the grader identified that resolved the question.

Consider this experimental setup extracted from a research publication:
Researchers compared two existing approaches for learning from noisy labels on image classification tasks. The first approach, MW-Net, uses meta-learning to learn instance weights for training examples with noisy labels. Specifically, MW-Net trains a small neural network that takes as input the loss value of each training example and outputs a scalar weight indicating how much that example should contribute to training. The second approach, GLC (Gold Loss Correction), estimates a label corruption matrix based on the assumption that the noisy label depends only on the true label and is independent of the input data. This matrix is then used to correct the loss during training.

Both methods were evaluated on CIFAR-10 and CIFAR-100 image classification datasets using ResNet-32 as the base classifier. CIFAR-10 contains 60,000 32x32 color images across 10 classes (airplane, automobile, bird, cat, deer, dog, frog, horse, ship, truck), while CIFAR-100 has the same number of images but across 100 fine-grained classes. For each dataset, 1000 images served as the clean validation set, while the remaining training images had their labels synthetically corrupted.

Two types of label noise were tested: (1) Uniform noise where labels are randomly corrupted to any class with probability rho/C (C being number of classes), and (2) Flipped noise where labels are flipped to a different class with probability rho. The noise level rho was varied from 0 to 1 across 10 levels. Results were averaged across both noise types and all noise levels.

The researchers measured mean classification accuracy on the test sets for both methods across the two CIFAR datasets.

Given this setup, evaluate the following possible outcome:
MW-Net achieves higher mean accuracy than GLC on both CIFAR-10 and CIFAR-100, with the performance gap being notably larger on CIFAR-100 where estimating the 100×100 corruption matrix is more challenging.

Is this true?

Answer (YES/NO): NO